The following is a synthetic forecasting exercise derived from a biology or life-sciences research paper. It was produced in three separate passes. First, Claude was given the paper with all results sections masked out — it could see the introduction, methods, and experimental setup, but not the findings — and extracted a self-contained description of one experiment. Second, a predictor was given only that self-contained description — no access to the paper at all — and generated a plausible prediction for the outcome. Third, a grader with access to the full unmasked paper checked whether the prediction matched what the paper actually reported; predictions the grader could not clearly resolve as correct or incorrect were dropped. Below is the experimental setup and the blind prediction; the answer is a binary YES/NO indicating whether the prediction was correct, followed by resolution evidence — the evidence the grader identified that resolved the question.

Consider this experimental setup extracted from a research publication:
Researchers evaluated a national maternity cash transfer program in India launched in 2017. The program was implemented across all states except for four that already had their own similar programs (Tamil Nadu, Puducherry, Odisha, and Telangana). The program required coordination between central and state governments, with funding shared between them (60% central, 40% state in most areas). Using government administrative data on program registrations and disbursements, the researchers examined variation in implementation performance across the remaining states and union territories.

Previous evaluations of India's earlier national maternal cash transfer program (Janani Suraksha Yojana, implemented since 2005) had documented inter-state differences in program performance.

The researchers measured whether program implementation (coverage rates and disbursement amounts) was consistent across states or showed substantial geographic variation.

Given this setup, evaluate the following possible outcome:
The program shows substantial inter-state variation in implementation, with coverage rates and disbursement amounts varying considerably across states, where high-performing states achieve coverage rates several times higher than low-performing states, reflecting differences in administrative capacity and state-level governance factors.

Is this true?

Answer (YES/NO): YES